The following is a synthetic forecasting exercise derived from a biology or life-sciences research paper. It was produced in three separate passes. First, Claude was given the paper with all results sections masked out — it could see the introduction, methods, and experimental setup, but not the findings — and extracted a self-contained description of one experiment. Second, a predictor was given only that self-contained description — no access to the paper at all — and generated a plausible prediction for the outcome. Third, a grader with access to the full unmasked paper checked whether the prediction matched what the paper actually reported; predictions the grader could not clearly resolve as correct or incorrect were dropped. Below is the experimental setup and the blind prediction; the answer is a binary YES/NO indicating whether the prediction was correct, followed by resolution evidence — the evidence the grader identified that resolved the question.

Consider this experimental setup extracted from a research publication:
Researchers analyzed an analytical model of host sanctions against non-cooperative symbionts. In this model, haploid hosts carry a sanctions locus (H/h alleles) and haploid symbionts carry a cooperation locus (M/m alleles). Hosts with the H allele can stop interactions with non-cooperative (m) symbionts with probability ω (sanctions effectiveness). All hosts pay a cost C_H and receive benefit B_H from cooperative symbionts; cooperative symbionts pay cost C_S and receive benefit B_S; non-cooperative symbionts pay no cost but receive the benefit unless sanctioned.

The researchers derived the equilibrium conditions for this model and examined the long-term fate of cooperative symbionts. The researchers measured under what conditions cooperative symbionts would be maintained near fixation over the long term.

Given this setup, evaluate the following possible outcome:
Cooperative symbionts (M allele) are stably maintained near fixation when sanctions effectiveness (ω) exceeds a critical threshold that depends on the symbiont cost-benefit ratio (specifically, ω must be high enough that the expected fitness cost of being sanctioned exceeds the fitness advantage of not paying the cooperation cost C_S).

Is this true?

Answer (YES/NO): YES